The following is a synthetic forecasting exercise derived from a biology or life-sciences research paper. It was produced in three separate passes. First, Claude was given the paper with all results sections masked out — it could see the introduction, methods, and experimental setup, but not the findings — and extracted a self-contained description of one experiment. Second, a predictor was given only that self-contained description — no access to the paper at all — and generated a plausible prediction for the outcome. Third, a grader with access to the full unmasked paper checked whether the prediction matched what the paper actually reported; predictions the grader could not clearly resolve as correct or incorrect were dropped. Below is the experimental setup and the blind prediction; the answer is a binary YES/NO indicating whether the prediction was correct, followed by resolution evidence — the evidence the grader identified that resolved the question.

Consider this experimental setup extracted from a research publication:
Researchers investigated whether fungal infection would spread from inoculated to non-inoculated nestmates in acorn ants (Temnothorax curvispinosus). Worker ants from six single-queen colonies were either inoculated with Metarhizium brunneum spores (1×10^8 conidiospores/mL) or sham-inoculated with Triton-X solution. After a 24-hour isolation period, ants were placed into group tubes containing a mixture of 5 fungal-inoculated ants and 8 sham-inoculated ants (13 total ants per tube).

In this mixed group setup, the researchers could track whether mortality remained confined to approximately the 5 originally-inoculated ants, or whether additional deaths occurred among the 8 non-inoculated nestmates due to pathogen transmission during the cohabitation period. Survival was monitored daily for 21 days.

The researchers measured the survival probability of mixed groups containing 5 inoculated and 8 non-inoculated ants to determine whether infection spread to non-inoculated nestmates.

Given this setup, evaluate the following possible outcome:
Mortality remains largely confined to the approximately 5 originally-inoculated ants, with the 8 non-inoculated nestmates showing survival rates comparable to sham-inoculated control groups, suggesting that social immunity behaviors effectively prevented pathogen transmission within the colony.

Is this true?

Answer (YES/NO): YES